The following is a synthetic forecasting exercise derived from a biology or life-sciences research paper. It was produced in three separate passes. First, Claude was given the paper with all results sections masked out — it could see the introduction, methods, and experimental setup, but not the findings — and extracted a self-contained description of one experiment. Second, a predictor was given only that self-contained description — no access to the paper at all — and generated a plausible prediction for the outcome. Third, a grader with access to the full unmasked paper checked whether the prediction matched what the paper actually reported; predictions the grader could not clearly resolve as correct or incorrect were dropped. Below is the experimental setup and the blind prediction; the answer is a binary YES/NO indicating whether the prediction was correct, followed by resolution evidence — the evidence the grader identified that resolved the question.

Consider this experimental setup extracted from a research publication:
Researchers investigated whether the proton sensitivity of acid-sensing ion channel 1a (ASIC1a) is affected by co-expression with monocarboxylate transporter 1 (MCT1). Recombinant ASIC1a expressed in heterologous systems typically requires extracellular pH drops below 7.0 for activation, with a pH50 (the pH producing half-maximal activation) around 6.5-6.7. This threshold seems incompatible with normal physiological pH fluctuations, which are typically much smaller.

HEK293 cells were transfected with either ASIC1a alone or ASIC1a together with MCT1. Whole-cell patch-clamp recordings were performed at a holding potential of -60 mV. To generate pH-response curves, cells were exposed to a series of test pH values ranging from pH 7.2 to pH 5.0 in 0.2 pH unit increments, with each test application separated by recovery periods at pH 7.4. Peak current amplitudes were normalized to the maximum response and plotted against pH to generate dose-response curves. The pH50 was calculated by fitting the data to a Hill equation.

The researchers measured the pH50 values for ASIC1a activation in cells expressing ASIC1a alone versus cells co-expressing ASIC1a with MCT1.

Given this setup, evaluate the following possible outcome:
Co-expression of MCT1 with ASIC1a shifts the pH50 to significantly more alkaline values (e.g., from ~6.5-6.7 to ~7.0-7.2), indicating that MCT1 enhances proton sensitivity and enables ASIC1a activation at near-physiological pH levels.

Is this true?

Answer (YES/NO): NO